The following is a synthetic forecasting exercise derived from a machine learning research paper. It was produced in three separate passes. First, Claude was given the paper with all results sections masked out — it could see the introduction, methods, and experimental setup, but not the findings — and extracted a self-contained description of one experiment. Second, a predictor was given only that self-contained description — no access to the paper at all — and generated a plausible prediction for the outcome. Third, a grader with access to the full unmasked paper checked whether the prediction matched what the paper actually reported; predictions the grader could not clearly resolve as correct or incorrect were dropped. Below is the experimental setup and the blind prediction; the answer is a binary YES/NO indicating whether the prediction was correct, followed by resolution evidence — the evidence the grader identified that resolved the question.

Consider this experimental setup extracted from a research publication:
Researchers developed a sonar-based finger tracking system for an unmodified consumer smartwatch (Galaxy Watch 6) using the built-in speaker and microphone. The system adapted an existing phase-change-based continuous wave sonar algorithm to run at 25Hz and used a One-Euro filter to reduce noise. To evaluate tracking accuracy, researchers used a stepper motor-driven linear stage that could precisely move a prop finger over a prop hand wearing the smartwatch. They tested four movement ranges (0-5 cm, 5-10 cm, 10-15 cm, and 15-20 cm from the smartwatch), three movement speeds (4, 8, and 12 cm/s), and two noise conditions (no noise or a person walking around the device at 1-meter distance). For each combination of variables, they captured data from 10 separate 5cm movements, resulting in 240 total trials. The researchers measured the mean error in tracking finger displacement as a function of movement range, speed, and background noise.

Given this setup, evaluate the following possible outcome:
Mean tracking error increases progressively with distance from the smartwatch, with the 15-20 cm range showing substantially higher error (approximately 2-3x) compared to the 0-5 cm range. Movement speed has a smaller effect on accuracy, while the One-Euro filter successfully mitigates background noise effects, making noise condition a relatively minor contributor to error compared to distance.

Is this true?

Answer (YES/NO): NO